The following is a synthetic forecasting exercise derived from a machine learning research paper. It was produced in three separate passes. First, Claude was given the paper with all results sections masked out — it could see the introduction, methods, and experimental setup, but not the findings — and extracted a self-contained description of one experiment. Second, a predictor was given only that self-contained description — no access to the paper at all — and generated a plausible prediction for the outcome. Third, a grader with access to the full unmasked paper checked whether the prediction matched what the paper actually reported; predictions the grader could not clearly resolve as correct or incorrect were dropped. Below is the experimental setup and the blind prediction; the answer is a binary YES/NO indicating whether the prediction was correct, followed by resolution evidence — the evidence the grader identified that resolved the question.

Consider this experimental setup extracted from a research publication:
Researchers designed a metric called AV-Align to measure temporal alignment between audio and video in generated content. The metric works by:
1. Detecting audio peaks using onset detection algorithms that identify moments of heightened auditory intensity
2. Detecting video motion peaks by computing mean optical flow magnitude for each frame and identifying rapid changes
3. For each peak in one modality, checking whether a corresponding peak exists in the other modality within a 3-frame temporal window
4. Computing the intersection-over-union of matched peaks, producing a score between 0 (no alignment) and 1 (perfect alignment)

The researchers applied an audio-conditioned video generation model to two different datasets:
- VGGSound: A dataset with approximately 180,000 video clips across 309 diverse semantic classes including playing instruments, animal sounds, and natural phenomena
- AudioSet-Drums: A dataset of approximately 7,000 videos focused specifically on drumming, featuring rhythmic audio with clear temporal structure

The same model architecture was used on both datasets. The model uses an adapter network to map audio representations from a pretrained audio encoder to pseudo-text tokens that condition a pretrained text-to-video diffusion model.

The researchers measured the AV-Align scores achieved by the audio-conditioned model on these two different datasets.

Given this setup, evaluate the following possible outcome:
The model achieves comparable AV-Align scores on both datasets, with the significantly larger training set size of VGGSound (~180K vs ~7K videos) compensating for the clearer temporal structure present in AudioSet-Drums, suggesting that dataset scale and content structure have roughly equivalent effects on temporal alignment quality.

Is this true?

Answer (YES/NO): NO